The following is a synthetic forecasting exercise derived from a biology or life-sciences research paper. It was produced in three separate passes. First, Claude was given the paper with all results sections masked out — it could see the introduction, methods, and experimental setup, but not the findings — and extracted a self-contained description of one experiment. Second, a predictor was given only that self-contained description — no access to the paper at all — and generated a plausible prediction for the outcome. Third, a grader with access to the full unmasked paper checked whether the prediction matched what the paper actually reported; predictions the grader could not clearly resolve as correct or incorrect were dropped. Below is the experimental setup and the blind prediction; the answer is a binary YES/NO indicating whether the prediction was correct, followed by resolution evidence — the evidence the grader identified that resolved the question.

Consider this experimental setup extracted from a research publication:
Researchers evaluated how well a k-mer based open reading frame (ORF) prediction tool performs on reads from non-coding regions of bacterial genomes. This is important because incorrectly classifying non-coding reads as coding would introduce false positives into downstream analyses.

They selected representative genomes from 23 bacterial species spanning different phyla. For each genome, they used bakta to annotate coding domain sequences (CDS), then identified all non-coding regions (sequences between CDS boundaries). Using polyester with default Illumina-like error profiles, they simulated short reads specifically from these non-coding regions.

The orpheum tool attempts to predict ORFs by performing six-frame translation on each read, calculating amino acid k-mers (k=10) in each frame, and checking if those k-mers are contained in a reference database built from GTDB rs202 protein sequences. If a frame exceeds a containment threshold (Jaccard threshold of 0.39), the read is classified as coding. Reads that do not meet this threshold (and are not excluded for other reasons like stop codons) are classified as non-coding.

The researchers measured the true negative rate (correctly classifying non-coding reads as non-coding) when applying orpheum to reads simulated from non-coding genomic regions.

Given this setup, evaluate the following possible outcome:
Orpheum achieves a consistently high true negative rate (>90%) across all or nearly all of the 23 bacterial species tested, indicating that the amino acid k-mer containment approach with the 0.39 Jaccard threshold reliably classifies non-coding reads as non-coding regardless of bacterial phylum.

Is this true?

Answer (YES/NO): NO